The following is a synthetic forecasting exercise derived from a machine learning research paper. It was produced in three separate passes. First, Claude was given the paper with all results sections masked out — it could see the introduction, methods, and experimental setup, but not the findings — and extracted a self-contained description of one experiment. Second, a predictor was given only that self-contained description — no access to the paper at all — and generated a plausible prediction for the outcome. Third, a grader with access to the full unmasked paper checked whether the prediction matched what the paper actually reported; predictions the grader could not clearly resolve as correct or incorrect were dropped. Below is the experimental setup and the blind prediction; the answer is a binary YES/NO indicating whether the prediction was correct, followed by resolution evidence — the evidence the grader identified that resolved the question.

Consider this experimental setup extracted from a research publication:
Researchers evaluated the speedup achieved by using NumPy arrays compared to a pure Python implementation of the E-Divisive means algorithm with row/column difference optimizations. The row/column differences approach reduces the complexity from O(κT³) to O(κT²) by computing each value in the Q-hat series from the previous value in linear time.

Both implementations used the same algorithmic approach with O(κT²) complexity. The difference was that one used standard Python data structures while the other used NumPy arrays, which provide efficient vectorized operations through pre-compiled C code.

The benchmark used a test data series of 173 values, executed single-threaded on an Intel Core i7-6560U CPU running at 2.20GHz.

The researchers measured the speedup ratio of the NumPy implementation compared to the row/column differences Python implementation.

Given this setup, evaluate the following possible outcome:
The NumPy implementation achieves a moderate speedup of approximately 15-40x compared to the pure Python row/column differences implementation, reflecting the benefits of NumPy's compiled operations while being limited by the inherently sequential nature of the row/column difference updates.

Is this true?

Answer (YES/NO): NO